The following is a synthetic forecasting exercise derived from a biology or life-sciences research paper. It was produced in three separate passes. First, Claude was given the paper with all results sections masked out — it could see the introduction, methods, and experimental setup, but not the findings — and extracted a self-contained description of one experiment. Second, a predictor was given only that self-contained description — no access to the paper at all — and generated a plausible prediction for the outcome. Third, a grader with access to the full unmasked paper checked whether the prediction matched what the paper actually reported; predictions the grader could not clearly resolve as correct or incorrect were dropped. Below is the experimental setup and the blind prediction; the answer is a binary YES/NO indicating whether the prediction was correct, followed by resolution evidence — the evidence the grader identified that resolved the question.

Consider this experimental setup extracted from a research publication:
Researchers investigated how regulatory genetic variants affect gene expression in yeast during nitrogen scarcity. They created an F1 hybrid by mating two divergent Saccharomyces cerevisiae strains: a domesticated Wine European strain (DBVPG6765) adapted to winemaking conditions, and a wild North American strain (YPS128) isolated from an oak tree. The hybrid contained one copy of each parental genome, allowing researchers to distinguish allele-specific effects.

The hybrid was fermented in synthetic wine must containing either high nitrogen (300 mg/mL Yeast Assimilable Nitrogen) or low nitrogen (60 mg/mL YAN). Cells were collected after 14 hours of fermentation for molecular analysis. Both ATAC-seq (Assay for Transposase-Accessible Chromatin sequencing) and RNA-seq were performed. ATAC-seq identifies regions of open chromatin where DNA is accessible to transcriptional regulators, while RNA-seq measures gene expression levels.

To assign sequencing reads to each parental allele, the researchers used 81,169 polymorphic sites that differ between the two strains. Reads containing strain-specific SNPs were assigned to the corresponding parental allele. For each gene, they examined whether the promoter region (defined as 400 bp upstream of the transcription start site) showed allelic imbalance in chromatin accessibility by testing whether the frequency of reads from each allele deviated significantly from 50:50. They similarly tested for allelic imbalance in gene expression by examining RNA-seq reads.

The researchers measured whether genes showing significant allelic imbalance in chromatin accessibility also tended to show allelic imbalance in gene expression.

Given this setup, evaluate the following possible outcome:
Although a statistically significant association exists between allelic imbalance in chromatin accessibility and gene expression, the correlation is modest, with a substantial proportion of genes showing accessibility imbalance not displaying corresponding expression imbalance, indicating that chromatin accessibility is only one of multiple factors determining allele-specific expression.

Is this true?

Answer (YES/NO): YES